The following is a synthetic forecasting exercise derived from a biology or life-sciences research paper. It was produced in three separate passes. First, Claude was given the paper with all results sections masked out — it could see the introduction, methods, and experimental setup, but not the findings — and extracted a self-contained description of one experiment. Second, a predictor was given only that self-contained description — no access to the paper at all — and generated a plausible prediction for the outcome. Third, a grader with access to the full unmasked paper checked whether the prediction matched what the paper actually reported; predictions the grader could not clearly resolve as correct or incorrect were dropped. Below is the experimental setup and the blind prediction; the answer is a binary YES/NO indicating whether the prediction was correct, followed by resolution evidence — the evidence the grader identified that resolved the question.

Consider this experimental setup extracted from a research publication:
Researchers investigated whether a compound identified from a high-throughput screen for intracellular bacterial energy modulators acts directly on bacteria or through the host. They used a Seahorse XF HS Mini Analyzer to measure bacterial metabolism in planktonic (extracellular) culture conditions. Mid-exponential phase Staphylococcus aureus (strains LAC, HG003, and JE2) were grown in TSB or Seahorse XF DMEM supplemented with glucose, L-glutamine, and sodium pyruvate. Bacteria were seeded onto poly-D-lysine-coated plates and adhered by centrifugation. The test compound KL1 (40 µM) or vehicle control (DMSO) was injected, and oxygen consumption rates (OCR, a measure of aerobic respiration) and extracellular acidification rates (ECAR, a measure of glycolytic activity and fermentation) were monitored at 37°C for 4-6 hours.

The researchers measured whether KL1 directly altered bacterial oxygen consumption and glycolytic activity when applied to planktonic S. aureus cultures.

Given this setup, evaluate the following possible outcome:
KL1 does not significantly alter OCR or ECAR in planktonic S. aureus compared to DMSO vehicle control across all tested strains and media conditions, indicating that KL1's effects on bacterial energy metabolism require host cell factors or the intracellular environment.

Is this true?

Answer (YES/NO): YES